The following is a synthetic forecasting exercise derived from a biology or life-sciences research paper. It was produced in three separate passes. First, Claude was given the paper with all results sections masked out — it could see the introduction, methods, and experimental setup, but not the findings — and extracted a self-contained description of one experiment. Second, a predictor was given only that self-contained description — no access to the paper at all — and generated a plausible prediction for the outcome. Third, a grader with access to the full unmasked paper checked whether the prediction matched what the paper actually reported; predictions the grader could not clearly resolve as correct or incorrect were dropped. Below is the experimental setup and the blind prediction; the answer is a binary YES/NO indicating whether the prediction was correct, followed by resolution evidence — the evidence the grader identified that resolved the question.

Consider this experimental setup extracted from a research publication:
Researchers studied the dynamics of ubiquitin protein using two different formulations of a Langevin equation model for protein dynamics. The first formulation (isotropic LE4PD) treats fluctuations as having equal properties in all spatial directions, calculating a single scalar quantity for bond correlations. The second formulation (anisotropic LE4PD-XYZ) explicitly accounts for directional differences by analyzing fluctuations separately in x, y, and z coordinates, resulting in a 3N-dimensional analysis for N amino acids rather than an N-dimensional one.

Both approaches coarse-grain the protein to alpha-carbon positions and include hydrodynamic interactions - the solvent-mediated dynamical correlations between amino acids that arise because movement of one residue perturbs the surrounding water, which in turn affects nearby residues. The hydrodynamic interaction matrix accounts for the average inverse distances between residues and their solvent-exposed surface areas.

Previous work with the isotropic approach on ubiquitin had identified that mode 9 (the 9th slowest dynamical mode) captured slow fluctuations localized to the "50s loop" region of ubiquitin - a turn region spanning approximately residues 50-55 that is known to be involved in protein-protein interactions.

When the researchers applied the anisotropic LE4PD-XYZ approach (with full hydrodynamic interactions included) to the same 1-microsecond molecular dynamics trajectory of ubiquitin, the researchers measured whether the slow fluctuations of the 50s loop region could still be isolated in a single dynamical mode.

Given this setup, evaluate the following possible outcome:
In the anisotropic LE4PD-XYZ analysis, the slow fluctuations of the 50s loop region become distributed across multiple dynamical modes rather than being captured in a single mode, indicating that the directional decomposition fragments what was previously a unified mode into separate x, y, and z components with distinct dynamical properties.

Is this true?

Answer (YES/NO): YES